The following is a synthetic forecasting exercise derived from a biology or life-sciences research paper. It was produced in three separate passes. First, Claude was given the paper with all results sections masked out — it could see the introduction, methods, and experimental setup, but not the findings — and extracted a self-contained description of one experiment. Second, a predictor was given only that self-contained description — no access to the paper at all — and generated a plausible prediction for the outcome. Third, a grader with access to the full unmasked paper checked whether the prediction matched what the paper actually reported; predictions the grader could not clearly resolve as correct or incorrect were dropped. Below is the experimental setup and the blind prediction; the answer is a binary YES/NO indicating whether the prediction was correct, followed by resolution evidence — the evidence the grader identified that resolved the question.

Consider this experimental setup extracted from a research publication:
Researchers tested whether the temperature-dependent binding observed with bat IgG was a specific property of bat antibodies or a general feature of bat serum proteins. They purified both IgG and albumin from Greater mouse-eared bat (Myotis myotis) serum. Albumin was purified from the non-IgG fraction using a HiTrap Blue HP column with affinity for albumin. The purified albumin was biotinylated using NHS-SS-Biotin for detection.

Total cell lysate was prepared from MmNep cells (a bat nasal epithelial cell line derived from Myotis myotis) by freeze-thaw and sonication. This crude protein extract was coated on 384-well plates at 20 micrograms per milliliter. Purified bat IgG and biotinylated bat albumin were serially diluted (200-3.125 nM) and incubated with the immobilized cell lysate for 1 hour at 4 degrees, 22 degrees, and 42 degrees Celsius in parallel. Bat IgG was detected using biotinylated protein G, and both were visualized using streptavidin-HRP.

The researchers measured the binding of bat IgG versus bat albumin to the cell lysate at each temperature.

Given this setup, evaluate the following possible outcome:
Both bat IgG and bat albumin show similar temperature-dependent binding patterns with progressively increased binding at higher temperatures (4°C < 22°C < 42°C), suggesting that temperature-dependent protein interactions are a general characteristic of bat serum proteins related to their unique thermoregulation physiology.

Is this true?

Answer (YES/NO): NO